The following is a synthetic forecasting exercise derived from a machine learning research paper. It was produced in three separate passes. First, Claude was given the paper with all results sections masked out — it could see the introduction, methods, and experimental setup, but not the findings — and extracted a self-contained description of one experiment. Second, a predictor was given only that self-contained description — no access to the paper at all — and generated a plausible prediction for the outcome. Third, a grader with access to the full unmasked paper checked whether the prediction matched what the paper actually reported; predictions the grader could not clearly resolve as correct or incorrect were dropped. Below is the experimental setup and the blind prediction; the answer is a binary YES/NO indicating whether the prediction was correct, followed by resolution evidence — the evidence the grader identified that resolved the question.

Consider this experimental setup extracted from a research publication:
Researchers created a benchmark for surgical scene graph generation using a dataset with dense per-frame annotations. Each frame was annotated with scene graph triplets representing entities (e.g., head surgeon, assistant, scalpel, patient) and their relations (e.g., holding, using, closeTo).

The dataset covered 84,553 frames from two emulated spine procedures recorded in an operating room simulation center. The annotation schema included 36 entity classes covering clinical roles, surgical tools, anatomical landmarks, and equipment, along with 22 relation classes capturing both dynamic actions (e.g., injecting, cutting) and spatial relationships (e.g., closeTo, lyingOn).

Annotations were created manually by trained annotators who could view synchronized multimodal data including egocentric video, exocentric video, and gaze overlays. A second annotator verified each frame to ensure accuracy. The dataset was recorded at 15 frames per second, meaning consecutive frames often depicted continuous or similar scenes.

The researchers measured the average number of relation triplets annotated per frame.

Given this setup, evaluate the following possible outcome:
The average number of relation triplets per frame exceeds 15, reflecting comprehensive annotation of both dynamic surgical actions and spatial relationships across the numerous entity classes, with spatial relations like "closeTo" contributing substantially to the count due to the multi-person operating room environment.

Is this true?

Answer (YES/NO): NO